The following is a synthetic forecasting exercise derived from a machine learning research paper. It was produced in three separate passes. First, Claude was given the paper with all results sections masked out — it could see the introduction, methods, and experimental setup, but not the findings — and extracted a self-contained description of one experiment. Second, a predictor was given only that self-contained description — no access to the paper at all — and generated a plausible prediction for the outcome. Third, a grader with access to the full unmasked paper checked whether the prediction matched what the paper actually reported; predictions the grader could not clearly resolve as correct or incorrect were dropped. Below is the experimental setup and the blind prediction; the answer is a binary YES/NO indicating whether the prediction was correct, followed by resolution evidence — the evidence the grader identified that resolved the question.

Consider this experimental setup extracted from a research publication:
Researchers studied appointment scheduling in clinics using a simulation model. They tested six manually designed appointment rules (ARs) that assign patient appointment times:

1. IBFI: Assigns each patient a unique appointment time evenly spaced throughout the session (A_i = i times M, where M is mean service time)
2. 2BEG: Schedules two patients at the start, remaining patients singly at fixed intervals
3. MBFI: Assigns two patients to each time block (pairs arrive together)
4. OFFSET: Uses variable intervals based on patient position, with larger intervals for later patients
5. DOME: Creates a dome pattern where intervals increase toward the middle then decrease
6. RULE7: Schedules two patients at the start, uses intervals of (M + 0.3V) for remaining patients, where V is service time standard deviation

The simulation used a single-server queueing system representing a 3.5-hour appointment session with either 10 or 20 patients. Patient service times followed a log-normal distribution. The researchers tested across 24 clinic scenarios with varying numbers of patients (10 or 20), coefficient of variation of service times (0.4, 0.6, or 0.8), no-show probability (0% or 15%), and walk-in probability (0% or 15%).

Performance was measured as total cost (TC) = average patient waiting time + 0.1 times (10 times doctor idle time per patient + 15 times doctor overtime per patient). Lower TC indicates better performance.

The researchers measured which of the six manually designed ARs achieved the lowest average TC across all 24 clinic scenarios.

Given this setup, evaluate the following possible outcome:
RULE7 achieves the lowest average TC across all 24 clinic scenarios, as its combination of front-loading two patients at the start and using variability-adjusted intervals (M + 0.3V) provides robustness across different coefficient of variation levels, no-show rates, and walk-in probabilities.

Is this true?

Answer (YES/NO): NO